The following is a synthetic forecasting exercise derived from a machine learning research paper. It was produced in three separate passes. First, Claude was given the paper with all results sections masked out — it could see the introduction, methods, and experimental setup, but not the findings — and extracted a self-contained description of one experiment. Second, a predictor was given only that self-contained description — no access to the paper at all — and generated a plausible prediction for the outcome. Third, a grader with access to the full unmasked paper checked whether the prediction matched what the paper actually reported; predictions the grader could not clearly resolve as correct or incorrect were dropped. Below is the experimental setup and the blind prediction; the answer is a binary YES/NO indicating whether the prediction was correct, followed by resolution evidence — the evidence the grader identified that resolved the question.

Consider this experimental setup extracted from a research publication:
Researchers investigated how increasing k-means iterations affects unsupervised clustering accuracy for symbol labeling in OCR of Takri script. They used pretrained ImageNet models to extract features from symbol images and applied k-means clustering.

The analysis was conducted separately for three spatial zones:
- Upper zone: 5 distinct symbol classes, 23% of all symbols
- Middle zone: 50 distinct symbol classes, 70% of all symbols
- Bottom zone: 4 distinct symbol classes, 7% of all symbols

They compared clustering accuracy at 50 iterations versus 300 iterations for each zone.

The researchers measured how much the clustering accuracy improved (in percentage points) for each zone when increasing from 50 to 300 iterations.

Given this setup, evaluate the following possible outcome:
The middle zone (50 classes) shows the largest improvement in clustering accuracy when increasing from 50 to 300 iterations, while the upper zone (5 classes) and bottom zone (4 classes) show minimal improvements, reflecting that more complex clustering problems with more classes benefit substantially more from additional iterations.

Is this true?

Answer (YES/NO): NO